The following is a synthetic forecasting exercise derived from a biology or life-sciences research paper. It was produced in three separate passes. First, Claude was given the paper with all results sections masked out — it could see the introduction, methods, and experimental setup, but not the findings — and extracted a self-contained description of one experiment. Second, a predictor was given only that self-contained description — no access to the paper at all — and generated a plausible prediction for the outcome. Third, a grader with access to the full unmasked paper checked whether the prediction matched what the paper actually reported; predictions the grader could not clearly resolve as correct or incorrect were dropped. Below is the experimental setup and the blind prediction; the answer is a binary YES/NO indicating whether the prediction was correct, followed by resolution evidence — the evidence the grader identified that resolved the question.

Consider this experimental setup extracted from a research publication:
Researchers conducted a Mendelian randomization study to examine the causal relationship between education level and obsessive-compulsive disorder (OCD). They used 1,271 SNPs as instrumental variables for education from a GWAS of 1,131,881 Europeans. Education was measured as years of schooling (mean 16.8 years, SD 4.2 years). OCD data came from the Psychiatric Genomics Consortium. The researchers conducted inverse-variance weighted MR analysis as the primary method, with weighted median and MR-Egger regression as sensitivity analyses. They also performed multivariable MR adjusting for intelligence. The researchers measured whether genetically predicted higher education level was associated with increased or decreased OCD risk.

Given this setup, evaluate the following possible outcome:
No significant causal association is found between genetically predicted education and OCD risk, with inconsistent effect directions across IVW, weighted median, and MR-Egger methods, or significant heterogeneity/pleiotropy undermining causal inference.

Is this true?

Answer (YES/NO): NO